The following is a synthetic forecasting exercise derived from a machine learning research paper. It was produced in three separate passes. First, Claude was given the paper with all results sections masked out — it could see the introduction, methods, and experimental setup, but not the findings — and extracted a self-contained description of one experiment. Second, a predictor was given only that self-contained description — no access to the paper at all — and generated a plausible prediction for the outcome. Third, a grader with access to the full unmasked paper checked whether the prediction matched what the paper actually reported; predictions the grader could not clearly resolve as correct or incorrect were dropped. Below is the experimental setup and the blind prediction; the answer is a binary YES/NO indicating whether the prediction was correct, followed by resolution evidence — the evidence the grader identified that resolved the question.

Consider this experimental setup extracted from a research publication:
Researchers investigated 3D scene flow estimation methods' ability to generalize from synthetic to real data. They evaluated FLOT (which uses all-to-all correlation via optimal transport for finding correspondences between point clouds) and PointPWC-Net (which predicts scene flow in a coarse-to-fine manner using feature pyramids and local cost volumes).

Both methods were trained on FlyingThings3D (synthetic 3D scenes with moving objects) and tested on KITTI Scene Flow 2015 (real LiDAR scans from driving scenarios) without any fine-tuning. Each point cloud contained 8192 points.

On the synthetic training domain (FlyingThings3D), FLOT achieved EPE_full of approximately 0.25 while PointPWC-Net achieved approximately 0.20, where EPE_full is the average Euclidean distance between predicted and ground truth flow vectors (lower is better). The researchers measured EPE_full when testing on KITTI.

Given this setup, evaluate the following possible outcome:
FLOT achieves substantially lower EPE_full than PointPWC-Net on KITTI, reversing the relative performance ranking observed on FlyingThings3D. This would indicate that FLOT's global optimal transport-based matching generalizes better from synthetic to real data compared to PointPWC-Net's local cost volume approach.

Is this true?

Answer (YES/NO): NO